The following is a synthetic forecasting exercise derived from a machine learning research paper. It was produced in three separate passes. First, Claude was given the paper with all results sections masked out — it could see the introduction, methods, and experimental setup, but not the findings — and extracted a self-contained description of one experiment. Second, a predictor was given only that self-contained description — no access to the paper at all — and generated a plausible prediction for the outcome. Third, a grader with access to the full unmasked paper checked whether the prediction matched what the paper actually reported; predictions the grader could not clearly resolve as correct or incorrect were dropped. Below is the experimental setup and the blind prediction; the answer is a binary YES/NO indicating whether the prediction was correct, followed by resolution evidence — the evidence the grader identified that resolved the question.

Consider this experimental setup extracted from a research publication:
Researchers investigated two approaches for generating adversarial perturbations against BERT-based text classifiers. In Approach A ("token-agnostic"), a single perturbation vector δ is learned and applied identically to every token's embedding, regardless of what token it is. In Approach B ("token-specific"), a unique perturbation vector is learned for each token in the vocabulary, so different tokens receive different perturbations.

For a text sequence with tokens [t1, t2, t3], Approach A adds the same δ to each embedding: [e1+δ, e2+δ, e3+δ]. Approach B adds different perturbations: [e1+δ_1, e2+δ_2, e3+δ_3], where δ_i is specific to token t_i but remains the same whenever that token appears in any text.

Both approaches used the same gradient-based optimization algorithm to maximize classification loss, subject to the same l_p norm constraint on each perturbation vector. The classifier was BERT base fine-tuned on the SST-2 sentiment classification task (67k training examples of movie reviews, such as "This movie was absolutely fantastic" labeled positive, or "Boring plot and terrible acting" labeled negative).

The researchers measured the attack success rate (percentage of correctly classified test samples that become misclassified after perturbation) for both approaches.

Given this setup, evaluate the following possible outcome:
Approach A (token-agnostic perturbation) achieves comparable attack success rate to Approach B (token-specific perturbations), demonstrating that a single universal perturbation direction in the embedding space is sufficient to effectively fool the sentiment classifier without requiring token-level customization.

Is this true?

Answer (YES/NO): NO